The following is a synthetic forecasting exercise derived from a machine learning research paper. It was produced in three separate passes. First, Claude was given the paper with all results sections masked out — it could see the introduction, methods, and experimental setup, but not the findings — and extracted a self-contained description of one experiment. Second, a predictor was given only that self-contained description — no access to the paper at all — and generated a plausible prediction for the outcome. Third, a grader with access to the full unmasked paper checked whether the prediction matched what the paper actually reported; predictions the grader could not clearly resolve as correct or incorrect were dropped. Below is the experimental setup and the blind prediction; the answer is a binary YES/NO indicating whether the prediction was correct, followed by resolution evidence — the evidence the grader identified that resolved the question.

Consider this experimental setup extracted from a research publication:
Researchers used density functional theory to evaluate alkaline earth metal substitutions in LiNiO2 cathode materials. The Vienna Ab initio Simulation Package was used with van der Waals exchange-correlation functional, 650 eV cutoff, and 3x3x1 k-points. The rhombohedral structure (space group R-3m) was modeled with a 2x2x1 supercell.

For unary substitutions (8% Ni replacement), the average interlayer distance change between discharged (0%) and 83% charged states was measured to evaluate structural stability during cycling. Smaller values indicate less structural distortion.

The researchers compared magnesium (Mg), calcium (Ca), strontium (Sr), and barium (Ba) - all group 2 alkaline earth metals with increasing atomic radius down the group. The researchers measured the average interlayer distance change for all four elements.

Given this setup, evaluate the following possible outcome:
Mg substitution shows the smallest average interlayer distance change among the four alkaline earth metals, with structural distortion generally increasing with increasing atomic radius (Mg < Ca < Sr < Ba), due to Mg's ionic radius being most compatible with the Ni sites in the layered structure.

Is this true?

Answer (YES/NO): YES